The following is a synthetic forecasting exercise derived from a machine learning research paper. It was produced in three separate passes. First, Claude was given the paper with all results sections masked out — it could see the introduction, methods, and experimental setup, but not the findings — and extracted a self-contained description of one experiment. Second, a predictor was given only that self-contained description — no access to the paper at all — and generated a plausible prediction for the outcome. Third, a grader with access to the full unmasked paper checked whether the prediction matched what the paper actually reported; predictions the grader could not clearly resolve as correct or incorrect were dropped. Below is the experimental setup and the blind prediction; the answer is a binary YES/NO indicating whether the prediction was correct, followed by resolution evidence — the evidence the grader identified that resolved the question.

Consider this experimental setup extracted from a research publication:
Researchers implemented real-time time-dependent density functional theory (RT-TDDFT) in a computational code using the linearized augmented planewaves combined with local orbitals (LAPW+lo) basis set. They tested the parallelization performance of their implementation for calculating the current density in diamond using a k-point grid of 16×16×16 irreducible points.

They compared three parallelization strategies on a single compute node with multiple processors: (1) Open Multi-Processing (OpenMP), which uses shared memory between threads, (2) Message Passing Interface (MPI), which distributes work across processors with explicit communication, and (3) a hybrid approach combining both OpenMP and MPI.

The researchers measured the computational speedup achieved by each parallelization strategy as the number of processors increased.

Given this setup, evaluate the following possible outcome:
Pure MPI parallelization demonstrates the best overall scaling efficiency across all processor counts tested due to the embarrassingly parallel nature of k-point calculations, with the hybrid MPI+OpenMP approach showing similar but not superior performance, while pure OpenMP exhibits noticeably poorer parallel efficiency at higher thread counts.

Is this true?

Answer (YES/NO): NO